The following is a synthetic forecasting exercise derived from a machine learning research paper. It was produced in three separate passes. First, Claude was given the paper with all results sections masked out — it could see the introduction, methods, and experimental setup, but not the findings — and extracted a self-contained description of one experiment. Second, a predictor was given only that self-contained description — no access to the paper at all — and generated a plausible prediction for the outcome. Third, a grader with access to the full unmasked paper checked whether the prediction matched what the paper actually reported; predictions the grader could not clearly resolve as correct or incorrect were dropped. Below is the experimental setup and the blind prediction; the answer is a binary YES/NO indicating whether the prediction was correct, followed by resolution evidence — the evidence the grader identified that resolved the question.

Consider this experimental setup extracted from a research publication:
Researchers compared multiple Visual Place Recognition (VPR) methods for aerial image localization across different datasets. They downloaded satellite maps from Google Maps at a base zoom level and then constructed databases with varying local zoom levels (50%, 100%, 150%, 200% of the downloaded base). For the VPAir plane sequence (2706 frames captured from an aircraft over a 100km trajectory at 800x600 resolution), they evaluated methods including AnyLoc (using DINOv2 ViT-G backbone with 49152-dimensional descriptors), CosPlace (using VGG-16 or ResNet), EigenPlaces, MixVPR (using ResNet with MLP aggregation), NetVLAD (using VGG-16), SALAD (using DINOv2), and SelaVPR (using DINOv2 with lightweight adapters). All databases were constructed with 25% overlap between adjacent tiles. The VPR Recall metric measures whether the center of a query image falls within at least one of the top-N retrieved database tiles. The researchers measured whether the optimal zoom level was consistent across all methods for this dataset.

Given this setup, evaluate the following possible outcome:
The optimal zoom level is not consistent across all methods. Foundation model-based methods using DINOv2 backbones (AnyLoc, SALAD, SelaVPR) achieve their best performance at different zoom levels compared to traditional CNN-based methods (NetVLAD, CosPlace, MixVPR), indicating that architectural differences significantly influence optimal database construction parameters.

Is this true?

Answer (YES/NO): NO